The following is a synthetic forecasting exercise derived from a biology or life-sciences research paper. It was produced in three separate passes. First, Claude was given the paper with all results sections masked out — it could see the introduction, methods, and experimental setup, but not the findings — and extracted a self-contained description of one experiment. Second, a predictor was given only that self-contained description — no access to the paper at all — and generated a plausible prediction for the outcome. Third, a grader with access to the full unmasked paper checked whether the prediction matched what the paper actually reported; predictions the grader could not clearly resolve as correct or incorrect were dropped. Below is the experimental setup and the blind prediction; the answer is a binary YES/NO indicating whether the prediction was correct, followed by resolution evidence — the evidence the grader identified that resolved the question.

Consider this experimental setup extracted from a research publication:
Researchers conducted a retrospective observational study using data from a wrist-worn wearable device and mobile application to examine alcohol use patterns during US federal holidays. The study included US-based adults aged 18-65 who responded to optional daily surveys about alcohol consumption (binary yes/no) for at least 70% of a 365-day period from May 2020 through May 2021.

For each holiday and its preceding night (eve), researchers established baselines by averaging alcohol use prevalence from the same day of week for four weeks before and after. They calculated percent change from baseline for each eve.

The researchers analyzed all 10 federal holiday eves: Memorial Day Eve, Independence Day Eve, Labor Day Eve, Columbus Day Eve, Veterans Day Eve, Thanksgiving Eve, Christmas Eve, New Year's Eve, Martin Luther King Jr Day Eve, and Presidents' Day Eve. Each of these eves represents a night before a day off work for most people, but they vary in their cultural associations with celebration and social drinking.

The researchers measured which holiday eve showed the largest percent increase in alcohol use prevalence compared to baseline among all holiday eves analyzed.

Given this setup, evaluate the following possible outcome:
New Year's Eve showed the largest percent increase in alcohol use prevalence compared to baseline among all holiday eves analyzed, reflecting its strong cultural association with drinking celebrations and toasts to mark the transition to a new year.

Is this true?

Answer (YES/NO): YES